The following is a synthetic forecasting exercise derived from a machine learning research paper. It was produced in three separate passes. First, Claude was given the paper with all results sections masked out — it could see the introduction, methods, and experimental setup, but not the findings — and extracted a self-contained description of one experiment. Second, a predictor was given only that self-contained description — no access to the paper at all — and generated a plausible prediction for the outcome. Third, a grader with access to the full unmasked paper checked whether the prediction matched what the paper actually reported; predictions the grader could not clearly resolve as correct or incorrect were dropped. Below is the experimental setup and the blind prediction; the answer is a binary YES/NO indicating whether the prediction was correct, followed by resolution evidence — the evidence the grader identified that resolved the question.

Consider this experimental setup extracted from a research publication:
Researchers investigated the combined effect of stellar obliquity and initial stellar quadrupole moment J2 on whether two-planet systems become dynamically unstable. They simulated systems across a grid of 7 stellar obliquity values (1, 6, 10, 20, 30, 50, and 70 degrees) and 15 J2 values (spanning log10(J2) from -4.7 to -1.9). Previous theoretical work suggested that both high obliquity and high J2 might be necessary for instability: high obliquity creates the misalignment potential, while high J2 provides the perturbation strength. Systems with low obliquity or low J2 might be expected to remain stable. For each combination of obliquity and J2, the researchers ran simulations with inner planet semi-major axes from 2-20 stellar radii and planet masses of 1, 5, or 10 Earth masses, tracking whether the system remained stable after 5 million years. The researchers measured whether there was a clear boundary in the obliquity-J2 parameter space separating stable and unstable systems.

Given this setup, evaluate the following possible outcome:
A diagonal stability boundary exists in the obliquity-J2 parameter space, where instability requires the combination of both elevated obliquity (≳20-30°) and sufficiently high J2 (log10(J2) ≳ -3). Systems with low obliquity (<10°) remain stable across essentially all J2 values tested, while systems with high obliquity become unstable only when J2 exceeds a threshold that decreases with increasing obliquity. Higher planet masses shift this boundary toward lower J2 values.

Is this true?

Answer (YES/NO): NO